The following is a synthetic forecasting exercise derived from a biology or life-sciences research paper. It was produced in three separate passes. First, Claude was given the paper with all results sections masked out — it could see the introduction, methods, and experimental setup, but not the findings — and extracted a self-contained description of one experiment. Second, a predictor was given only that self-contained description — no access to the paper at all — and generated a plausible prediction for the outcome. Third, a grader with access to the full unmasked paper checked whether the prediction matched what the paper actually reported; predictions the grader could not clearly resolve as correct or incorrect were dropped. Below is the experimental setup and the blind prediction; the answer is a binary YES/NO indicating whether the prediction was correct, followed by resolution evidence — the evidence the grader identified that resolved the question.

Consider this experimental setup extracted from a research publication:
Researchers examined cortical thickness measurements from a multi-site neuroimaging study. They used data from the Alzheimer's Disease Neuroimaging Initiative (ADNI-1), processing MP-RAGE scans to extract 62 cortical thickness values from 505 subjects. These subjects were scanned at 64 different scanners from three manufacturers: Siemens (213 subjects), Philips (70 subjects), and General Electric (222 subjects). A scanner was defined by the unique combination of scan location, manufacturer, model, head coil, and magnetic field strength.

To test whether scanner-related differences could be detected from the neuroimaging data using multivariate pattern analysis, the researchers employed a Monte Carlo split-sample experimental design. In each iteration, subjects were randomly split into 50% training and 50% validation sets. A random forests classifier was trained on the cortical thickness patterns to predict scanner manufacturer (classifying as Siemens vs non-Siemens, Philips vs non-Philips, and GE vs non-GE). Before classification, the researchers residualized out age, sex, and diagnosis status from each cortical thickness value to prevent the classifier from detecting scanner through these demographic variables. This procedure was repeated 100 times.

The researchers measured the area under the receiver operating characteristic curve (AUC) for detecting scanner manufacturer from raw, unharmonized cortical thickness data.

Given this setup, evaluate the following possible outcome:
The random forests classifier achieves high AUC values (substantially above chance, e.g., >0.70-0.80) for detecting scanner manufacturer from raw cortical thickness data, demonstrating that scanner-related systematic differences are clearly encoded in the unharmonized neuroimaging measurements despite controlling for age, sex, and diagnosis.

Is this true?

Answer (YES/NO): YES